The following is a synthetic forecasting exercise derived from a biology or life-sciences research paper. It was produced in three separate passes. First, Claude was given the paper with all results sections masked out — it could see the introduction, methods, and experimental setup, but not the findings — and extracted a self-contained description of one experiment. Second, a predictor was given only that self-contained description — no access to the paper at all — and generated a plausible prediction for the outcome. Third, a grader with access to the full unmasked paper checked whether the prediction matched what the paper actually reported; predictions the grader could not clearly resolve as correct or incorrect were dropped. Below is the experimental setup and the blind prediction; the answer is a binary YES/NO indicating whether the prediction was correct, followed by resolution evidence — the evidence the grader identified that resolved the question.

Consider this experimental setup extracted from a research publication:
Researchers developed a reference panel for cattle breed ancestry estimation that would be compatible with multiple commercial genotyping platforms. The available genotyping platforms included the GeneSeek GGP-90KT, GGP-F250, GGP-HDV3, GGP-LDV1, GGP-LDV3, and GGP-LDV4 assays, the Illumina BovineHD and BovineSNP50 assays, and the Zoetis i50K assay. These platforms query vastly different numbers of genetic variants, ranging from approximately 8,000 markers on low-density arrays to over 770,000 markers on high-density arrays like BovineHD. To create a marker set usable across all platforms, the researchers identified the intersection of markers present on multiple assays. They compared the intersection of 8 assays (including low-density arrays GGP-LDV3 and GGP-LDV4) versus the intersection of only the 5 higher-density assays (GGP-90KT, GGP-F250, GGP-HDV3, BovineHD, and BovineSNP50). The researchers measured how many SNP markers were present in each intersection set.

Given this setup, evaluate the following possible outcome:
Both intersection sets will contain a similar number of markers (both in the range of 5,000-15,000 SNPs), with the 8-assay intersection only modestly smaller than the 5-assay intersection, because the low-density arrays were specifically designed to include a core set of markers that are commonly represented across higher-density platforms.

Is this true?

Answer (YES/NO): NO